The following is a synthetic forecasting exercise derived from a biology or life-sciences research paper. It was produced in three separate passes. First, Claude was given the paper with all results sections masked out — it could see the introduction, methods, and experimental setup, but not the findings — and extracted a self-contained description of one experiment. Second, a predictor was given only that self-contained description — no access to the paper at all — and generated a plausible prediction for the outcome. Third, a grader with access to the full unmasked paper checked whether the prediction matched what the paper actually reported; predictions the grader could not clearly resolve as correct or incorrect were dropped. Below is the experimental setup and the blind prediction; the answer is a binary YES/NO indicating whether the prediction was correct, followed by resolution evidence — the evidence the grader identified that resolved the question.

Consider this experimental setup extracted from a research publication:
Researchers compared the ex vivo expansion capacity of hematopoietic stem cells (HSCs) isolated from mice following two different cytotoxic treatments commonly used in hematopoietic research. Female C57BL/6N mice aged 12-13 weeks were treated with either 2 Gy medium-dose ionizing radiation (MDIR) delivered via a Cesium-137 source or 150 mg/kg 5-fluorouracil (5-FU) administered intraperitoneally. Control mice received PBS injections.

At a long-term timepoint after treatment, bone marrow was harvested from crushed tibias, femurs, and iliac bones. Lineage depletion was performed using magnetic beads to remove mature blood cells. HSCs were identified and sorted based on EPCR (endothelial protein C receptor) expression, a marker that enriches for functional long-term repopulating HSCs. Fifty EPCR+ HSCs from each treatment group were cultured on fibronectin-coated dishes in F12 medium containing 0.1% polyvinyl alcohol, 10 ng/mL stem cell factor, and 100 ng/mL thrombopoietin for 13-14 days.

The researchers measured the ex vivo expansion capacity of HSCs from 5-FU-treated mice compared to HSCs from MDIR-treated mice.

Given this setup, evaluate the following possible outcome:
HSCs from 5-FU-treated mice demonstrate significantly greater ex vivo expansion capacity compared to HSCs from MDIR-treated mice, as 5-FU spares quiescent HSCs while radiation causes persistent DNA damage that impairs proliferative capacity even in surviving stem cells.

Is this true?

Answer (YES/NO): YES